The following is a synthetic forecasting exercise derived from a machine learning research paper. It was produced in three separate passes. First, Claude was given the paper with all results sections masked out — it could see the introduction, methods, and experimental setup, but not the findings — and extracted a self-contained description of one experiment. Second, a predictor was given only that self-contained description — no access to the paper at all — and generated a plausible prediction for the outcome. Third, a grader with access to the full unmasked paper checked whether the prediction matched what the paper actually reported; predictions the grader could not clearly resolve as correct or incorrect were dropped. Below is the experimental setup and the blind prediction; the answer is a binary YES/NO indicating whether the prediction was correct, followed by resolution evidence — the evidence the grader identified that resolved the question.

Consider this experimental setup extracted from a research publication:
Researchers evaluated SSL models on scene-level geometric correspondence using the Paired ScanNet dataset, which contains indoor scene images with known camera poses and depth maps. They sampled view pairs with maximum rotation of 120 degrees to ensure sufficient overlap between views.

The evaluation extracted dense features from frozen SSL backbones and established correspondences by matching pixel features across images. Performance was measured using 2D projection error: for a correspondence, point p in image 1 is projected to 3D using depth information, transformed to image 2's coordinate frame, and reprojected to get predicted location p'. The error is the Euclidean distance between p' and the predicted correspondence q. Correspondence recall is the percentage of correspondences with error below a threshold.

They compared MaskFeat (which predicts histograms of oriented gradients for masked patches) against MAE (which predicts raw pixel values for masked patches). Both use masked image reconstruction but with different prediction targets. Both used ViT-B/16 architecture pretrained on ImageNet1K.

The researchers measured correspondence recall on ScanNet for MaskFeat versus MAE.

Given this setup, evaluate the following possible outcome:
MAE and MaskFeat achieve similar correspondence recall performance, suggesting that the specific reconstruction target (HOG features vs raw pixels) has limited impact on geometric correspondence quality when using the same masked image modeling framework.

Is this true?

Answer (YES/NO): NO